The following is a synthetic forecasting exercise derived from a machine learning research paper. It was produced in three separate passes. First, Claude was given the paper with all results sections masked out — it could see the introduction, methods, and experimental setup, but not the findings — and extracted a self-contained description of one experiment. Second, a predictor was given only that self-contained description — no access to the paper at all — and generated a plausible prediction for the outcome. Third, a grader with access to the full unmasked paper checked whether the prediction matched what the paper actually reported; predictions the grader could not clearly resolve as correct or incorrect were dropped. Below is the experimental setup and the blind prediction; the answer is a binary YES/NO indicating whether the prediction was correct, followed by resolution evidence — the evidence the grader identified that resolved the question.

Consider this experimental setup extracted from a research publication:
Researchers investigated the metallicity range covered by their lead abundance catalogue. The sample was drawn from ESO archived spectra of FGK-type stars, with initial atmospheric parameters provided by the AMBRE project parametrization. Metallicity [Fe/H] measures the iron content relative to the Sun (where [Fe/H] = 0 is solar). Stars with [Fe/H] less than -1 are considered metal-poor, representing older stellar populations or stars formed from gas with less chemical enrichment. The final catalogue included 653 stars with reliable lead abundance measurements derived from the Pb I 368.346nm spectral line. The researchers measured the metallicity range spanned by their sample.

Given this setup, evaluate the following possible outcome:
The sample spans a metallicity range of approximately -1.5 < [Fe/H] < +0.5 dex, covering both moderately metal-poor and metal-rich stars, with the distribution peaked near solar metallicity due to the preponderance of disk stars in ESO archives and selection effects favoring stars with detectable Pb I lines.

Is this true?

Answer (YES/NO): NO